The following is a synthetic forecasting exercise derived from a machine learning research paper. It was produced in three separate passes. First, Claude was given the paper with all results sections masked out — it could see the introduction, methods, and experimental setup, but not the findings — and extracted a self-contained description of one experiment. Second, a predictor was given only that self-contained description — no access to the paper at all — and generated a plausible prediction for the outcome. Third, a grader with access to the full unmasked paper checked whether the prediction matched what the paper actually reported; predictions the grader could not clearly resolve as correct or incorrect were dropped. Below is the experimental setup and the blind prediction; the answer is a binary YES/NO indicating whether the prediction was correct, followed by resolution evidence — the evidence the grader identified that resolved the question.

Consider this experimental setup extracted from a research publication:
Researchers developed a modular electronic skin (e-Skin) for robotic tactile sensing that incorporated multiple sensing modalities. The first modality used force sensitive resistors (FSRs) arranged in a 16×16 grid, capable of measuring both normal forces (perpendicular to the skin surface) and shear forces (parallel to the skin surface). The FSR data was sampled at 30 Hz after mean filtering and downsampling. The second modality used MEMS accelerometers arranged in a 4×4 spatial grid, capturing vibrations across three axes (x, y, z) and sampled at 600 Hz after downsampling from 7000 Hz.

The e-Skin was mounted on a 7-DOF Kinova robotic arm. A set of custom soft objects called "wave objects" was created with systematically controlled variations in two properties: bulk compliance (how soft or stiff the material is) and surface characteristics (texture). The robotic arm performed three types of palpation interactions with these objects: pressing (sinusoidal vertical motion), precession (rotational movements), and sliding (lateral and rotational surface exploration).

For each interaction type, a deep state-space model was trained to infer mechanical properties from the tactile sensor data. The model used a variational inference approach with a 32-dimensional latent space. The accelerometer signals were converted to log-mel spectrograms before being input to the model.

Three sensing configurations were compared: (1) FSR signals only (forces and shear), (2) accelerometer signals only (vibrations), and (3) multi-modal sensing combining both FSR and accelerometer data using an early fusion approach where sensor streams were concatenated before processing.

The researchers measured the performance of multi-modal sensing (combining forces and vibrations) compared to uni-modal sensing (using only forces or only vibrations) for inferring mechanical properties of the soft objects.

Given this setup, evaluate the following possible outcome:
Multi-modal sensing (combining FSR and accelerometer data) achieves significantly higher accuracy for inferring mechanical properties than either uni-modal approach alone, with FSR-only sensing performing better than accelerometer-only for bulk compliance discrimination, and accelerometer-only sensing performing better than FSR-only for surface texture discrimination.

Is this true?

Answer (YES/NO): NO